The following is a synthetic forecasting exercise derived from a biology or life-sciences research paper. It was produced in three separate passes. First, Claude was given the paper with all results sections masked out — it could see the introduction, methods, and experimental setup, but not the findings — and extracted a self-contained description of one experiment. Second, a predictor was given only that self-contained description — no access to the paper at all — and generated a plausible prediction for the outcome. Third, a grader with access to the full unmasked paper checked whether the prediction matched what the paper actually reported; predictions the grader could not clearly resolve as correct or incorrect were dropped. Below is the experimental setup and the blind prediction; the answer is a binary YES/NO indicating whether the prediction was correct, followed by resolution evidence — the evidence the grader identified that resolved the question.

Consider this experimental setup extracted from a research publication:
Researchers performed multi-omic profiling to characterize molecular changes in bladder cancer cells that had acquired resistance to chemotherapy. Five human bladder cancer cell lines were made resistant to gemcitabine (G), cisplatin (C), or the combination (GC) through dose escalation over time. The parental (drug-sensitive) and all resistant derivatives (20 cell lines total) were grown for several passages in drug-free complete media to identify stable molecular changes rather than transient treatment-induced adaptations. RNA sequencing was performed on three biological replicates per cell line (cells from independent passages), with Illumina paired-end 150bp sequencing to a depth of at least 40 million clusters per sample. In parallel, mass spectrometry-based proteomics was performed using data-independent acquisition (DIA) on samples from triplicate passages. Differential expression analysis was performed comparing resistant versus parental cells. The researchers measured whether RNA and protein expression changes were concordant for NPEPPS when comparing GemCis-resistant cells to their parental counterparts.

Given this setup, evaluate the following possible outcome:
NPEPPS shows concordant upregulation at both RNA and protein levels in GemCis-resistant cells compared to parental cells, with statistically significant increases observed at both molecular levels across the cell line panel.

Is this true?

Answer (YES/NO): YES